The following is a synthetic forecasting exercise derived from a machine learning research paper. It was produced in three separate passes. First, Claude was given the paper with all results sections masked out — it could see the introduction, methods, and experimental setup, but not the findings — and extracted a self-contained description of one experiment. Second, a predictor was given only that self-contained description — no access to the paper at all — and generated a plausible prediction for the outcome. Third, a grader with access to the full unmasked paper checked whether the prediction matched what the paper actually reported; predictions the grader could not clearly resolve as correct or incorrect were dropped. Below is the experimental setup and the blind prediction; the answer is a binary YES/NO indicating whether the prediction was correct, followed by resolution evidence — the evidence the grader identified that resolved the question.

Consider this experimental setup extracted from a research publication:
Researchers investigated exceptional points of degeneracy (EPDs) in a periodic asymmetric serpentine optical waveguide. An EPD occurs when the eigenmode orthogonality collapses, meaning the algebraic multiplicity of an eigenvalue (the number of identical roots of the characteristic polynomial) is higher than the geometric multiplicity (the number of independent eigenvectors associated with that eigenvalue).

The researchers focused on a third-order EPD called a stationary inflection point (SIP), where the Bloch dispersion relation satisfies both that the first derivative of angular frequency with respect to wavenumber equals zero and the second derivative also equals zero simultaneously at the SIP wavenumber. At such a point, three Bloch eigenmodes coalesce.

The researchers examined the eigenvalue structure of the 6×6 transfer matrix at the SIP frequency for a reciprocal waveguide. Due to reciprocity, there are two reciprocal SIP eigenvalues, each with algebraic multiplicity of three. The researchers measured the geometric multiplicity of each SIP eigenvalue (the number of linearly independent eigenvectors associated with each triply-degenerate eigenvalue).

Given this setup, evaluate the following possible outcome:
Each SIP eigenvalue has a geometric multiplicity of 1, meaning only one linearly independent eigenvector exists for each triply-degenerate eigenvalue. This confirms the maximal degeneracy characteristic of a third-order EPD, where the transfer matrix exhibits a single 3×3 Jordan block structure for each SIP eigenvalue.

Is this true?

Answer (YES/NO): YES